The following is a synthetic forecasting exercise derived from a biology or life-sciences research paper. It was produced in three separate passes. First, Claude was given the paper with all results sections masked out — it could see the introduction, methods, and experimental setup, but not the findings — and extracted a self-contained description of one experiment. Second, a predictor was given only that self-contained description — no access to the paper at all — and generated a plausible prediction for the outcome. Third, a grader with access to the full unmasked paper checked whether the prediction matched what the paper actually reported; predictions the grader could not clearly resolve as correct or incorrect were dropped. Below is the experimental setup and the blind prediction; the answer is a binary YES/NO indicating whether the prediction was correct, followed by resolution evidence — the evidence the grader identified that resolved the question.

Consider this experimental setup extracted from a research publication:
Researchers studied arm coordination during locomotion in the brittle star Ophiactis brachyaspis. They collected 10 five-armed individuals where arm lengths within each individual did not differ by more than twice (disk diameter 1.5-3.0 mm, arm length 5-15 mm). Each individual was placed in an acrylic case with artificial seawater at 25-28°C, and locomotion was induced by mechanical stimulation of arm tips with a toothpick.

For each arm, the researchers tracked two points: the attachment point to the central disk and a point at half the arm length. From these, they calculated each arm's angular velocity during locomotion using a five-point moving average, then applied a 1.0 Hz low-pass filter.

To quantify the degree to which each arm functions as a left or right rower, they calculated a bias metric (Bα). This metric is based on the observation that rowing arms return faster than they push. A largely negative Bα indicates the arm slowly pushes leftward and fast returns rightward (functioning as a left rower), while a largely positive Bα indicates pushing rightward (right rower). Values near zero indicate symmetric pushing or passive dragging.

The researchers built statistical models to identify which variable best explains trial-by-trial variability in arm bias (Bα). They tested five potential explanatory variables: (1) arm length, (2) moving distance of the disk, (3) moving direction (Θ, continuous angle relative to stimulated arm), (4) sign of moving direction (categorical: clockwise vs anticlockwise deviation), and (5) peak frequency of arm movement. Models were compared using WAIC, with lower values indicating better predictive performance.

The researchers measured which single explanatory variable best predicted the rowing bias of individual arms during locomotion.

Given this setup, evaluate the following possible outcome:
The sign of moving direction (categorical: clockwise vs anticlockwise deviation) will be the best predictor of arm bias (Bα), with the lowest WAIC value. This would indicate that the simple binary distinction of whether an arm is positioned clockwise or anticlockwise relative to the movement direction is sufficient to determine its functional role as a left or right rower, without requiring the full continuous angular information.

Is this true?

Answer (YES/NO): NO